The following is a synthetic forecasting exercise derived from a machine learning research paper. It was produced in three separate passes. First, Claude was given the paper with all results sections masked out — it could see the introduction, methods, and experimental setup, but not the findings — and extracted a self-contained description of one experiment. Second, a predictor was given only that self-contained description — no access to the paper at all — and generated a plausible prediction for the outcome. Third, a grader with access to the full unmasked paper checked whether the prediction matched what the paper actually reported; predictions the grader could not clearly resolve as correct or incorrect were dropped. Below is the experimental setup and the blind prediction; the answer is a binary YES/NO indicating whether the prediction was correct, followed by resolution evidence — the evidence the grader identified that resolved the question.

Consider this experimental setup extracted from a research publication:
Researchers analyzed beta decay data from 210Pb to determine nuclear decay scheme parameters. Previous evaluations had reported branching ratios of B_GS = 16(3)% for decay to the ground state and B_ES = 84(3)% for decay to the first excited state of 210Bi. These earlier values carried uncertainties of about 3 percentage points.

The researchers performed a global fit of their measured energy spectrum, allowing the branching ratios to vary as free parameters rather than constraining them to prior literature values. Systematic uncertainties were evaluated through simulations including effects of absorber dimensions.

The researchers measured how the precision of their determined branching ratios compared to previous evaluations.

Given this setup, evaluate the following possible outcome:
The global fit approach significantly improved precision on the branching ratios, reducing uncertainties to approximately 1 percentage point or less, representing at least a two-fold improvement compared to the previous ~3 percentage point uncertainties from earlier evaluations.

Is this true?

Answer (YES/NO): YES